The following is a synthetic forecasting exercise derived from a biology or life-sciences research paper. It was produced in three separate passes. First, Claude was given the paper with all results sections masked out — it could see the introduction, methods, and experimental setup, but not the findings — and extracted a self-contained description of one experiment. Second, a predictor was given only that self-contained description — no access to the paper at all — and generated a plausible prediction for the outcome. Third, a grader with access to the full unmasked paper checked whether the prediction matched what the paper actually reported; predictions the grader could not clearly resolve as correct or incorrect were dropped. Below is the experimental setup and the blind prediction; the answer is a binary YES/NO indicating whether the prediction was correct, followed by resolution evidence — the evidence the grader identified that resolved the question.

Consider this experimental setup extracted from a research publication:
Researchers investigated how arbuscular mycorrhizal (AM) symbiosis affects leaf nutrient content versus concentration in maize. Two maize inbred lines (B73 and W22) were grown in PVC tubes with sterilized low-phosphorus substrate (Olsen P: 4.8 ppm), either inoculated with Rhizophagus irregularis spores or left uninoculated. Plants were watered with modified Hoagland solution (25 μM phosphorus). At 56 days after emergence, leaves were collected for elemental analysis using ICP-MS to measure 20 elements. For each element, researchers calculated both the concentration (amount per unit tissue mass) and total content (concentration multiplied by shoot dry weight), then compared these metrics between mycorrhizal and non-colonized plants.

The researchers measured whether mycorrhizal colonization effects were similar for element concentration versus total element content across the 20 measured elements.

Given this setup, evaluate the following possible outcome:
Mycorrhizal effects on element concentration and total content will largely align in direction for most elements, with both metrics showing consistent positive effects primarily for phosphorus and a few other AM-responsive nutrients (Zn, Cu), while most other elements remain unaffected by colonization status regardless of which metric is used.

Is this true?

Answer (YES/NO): NO